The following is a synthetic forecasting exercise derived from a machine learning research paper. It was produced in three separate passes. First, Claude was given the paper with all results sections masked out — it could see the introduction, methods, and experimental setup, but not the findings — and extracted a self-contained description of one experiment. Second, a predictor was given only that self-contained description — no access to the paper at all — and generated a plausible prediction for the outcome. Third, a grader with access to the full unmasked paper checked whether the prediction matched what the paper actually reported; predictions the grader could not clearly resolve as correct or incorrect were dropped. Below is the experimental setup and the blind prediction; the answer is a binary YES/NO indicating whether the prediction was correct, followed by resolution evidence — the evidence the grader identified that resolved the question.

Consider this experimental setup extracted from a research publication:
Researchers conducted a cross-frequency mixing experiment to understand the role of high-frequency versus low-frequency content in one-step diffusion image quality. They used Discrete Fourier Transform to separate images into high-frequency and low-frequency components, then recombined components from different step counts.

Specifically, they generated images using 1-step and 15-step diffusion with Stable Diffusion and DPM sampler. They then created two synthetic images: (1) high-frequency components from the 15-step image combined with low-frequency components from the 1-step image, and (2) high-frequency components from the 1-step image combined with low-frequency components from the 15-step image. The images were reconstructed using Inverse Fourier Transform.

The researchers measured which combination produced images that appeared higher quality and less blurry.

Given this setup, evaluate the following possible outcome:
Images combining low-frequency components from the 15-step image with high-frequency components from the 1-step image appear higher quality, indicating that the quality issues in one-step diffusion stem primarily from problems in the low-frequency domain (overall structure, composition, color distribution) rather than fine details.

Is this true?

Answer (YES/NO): NO